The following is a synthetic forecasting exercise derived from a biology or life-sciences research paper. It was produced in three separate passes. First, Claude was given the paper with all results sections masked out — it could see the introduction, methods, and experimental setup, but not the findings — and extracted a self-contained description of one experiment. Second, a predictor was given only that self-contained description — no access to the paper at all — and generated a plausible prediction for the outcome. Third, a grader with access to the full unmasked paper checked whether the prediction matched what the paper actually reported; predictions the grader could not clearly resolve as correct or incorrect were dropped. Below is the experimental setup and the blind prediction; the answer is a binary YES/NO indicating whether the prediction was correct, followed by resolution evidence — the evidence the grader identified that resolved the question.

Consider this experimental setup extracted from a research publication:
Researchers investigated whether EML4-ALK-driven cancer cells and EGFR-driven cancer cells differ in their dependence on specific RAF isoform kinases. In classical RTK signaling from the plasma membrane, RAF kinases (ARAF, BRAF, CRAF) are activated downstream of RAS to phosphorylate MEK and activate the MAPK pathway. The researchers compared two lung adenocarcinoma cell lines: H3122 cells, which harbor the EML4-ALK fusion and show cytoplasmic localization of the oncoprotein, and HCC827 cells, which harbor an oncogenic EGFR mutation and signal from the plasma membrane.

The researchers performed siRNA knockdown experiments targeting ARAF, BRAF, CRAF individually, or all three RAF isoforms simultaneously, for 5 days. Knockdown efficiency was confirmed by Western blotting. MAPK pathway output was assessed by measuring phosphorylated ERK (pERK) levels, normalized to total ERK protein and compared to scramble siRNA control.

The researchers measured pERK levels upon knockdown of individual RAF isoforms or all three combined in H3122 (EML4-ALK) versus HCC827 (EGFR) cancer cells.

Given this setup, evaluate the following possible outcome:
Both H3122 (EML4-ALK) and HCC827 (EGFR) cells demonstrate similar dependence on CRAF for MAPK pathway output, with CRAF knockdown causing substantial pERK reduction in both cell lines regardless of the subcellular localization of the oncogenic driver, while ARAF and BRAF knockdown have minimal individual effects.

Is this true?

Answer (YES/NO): NO